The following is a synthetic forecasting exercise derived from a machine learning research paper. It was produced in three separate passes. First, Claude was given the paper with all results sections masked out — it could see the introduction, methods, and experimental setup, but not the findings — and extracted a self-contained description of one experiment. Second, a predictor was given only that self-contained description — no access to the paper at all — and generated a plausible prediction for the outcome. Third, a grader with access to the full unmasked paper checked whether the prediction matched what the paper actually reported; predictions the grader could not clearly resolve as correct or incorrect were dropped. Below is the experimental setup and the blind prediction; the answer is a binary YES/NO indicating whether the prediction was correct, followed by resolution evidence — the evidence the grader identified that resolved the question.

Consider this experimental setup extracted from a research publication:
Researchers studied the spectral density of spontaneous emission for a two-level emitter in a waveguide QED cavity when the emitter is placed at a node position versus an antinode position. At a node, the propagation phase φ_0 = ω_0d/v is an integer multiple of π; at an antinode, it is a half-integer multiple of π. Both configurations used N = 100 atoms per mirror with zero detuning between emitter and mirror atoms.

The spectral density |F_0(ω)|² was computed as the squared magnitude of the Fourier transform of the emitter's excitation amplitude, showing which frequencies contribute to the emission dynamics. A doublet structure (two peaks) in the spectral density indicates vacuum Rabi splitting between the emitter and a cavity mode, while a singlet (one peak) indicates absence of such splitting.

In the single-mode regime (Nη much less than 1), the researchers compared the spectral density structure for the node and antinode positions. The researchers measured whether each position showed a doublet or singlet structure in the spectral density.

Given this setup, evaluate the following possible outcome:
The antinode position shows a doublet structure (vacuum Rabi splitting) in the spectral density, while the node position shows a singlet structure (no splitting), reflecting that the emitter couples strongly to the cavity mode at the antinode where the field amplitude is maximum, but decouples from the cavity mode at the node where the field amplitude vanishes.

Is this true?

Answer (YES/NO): YES